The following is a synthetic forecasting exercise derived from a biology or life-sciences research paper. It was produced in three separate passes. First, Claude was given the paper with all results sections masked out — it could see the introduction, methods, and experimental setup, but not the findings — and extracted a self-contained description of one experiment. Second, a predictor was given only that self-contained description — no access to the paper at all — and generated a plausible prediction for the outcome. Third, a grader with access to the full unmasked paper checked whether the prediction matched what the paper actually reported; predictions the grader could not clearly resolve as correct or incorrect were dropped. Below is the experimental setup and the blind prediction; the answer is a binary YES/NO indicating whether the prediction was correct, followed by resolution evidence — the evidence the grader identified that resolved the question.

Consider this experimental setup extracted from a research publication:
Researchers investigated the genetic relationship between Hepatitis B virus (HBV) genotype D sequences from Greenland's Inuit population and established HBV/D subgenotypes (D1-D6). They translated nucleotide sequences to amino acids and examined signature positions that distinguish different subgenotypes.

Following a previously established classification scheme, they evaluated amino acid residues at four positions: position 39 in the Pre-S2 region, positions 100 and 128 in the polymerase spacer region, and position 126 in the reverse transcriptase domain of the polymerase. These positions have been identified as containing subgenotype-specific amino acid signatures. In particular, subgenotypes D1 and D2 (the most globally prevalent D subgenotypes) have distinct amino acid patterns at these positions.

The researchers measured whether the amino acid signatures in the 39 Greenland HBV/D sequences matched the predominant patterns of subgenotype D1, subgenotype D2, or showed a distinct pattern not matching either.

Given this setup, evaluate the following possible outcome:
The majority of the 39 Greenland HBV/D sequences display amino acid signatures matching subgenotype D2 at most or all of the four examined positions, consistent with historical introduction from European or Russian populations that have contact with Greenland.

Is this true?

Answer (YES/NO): NO